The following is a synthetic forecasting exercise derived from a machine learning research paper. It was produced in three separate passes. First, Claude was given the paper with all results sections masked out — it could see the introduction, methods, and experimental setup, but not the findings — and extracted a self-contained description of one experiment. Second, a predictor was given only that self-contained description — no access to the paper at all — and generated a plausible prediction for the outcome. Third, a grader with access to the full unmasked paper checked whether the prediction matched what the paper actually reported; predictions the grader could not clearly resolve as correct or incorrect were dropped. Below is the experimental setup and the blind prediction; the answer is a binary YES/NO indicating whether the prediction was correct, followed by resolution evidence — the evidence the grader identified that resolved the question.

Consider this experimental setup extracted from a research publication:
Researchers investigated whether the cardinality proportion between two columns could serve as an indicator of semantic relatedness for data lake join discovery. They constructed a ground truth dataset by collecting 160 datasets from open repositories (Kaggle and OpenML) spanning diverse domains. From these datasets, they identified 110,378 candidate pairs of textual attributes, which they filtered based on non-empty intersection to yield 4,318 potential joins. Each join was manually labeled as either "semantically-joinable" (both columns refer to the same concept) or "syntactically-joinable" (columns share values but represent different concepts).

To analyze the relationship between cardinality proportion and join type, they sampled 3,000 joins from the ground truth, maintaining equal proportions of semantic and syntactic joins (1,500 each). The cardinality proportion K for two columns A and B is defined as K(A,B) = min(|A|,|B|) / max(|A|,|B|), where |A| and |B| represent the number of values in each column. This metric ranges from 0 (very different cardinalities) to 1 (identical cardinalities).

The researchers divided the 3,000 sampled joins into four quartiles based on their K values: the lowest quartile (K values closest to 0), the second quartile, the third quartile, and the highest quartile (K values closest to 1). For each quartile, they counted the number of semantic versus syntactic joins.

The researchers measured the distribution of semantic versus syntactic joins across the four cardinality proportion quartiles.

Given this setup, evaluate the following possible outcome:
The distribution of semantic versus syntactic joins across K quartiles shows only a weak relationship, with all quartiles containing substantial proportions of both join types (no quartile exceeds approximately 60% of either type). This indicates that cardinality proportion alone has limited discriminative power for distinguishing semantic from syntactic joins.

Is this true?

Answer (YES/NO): NO